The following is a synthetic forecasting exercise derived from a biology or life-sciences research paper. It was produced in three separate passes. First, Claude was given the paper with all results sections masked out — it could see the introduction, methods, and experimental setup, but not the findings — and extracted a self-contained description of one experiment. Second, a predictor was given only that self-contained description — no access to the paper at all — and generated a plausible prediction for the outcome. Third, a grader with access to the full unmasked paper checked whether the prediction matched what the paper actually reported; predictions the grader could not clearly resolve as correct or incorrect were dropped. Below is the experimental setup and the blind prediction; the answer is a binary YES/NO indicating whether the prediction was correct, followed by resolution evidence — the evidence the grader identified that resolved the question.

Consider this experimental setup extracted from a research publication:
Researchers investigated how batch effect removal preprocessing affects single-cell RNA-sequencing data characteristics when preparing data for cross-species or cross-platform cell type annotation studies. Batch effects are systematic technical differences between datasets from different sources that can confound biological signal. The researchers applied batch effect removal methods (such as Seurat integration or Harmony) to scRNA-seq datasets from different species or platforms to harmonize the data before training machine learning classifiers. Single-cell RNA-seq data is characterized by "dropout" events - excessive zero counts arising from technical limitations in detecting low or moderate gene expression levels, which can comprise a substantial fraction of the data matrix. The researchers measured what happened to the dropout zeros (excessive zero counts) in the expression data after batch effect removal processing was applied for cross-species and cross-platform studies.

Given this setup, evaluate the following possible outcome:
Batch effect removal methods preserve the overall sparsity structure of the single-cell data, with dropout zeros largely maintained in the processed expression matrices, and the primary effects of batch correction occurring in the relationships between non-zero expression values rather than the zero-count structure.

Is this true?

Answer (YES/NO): NO